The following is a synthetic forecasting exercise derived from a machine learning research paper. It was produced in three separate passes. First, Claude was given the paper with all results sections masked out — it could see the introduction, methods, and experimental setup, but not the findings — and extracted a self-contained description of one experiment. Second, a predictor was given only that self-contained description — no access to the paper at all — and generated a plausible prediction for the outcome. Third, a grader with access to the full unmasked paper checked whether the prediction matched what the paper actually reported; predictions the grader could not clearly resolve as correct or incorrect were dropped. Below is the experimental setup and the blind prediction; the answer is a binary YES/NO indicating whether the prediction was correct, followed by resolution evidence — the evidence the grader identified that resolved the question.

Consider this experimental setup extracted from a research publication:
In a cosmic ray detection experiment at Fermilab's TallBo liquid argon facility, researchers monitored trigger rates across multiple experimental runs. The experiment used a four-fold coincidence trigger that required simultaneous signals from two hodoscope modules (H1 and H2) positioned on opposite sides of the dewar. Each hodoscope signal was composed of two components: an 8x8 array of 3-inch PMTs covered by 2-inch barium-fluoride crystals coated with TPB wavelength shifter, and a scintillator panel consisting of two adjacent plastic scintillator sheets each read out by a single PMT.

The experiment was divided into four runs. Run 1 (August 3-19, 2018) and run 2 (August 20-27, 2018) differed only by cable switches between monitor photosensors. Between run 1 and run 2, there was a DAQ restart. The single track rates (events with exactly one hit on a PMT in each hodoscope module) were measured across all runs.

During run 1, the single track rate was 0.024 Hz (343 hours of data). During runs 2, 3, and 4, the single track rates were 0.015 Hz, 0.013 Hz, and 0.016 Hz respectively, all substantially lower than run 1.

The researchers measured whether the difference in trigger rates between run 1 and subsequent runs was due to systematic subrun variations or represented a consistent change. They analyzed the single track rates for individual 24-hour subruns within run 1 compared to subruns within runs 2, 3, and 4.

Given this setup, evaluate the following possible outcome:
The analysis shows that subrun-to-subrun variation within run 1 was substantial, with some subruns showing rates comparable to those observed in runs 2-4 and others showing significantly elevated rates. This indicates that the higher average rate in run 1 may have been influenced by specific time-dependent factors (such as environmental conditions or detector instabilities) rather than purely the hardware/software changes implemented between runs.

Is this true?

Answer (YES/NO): NO